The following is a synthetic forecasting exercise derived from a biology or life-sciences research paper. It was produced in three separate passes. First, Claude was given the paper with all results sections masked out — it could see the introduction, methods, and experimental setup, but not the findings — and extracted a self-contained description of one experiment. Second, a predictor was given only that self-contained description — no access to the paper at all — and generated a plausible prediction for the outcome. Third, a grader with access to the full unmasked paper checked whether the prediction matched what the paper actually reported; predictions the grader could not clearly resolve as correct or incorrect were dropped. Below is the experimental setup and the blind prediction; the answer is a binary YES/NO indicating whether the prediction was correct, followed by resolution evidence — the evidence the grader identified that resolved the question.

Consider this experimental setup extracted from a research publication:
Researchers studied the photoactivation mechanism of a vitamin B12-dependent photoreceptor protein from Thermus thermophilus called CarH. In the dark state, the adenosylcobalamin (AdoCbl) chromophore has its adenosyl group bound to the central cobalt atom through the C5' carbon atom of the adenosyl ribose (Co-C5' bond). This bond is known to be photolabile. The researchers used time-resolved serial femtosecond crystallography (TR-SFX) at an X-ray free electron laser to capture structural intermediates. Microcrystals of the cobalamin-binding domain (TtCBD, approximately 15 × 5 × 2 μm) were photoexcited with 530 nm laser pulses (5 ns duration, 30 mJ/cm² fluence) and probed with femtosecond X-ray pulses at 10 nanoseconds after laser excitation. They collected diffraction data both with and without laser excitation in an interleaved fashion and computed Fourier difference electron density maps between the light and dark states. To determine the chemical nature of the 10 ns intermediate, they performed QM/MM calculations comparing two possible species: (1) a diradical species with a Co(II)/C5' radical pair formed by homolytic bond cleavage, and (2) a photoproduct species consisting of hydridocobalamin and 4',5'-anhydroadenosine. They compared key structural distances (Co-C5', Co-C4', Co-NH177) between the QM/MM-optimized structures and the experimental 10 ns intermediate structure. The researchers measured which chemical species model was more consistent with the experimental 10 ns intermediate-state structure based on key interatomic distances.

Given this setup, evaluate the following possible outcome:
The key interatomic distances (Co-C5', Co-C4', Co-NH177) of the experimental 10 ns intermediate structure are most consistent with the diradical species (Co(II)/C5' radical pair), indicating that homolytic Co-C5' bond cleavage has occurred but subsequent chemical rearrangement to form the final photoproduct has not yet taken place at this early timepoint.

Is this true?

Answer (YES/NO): YES